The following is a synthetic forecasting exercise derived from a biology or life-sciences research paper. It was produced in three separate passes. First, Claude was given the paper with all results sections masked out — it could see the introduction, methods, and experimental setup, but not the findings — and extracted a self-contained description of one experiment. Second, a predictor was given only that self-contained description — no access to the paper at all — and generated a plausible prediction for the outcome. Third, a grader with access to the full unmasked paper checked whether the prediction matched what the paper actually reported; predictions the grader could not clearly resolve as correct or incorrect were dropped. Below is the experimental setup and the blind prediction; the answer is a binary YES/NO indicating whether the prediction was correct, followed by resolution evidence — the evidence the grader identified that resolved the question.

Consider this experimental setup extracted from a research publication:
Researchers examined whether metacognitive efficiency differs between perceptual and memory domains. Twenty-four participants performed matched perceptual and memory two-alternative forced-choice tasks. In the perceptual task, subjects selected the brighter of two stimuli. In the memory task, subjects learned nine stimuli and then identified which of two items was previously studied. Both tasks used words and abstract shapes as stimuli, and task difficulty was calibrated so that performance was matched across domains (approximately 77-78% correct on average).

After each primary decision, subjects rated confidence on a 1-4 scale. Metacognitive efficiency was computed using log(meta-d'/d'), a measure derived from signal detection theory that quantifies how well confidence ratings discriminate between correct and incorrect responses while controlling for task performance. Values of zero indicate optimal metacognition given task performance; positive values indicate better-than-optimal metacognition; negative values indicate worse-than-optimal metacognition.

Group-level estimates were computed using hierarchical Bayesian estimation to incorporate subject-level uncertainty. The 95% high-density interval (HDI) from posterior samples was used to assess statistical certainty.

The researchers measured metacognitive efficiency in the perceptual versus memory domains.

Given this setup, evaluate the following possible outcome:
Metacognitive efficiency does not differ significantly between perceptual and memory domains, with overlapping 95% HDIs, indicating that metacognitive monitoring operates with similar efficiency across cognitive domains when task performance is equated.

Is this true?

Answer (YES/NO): NO